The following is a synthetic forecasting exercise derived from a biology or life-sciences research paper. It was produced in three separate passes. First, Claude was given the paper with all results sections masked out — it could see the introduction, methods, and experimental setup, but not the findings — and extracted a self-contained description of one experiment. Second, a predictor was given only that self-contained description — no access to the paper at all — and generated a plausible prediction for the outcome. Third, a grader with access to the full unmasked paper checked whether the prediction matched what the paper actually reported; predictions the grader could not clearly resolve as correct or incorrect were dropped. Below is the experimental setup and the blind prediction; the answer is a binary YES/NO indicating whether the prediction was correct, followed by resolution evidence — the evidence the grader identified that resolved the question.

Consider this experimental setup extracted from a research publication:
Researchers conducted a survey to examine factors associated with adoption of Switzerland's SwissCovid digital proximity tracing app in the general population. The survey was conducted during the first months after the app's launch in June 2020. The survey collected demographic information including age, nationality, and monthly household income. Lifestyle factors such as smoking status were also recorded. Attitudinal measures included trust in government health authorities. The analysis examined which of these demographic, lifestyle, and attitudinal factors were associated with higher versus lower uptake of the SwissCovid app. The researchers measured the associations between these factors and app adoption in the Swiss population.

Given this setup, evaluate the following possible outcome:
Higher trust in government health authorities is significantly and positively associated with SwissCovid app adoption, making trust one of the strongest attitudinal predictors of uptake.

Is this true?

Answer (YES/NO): NO